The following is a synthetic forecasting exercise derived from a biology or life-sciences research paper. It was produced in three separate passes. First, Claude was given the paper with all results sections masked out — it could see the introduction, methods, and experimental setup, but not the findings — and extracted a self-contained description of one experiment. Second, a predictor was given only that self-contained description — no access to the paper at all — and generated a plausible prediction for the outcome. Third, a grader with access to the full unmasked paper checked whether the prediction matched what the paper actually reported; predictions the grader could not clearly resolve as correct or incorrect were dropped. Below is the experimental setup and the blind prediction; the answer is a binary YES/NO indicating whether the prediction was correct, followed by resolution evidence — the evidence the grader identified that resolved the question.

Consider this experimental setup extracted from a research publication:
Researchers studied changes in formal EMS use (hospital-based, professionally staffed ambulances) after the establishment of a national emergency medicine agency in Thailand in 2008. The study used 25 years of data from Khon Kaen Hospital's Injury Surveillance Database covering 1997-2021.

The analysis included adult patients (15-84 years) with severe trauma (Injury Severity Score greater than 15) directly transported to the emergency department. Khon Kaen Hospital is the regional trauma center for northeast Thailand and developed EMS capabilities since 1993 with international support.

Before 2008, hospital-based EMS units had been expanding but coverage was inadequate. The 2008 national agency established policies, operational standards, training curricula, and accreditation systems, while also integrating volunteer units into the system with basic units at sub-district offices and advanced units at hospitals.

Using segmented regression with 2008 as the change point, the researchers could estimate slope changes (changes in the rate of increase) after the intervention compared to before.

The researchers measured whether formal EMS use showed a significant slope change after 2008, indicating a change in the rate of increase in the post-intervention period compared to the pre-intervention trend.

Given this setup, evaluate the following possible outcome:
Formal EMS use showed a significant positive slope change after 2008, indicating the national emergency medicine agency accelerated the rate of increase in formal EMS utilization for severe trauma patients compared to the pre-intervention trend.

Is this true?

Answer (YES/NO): NO